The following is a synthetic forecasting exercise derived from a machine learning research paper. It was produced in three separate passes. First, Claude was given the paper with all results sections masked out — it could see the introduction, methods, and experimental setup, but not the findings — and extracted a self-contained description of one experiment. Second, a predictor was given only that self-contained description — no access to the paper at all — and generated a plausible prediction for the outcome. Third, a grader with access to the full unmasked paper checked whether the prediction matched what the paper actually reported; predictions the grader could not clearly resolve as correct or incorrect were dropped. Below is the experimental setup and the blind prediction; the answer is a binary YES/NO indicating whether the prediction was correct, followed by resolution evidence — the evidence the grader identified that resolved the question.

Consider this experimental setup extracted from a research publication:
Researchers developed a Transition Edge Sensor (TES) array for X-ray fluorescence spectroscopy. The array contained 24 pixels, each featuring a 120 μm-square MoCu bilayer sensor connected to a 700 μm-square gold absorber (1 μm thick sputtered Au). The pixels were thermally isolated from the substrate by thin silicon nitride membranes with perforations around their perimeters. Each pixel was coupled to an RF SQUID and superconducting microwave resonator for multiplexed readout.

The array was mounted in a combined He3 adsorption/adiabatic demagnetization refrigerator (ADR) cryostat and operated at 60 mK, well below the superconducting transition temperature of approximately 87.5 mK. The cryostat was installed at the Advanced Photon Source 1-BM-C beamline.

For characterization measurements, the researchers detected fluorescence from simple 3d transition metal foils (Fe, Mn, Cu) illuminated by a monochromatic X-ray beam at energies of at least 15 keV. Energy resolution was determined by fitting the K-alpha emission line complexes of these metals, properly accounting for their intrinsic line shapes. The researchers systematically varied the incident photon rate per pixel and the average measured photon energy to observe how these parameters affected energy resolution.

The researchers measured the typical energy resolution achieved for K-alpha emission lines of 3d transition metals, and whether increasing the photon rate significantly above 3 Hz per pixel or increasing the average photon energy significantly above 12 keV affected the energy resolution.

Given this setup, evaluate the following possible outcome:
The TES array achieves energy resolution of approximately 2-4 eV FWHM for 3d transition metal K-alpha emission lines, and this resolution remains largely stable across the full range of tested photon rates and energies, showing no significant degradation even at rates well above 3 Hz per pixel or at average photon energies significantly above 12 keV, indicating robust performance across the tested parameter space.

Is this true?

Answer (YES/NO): NO